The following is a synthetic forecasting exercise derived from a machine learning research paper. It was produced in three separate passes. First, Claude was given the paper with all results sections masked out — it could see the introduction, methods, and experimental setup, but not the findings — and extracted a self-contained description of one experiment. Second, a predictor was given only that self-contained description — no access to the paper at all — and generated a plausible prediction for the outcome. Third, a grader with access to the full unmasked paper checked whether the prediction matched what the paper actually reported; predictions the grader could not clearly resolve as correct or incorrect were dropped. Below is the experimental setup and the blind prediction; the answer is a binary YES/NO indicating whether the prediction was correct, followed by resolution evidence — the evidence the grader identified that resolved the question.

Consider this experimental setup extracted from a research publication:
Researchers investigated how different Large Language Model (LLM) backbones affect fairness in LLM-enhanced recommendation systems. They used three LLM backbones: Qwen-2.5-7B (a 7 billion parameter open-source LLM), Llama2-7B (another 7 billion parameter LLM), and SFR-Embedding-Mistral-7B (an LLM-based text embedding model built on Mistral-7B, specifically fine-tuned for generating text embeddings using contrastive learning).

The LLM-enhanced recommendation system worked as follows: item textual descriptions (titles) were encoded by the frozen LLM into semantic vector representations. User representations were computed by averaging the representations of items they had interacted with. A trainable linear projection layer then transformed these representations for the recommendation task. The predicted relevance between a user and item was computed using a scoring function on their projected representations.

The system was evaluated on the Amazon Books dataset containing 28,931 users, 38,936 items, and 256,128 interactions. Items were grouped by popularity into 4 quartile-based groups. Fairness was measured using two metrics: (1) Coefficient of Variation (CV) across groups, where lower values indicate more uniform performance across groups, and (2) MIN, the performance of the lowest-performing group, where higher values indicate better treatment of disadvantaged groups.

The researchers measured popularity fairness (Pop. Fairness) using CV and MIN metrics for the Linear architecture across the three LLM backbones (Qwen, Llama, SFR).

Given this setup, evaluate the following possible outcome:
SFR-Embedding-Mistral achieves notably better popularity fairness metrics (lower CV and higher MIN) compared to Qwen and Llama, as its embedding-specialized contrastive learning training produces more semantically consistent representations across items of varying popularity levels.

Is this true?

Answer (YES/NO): YES